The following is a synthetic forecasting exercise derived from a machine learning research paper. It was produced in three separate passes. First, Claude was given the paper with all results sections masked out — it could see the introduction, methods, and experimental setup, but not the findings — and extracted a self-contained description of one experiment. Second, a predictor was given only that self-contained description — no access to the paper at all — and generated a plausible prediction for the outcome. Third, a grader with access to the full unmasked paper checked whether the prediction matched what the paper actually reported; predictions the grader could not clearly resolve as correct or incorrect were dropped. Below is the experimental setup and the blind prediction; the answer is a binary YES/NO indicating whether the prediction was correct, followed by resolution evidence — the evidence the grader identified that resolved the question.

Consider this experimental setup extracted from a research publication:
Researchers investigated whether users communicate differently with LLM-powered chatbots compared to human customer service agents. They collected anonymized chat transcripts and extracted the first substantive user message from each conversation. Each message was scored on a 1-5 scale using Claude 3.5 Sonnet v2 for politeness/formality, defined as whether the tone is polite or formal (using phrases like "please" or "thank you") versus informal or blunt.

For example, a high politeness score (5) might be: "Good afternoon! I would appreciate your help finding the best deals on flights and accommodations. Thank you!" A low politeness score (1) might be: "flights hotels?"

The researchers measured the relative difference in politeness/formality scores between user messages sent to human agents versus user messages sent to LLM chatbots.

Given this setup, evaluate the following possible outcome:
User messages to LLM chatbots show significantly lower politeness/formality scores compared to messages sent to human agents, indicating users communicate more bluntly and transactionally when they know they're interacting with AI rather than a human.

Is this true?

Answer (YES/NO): YES